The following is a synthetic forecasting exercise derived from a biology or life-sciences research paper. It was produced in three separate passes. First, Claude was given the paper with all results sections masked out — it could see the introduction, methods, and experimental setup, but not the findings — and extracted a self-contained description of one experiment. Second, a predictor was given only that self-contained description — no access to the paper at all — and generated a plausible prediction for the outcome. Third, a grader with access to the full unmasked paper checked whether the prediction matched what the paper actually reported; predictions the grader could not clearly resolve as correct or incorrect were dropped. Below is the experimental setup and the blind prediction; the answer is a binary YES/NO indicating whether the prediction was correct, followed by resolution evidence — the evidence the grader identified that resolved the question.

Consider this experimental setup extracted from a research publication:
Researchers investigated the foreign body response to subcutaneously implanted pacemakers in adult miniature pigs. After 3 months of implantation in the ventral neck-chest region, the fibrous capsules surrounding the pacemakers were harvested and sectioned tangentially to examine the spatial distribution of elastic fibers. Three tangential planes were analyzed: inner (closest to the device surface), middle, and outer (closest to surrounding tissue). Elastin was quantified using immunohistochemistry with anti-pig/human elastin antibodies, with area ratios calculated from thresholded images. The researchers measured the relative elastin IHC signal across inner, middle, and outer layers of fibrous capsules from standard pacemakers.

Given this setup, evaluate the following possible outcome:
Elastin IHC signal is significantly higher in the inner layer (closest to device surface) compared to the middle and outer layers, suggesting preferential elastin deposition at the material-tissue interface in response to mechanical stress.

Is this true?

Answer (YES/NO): NO